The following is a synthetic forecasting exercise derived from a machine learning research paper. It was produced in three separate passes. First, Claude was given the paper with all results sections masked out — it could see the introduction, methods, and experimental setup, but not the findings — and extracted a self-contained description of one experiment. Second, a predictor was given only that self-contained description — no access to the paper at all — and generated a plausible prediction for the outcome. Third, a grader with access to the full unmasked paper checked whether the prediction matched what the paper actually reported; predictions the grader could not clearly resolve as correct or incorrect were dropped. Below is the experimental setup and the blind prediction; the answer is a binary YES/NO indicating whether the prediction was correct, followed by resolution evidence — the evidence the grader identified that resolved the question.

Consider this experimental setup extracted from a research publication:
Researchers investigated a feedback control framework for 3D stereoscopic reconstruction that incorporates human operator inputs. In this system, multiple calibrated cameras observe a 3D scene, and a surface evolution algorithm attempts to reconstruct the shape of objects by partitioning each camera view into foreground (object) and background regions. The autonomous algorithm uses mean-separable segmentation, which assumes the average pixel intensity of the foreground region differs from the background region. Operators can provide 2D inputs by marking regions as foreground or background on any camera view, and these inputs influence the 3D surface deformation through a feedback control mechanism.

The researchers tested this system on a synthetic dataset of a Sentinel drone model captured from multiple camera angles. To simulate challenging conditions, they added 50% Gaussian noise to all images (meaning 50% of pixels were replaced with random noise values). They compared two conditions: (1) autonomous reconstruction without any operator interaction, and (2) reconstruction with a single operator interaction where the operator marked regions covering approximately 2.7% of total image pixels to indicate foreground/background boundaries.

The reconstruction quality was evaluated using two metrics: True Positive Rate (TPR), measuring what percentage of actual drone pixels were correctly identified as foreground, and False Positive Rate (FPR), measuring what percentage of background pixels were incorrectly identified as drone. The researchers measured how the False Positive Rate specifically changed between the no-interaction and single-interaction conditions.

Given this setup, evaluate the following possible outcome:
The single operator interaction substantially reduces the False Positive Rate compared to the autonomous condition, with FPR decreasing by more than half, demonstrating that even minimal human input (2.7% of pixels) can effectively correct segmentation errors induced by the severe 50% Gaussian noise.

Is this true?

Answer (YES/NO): NO